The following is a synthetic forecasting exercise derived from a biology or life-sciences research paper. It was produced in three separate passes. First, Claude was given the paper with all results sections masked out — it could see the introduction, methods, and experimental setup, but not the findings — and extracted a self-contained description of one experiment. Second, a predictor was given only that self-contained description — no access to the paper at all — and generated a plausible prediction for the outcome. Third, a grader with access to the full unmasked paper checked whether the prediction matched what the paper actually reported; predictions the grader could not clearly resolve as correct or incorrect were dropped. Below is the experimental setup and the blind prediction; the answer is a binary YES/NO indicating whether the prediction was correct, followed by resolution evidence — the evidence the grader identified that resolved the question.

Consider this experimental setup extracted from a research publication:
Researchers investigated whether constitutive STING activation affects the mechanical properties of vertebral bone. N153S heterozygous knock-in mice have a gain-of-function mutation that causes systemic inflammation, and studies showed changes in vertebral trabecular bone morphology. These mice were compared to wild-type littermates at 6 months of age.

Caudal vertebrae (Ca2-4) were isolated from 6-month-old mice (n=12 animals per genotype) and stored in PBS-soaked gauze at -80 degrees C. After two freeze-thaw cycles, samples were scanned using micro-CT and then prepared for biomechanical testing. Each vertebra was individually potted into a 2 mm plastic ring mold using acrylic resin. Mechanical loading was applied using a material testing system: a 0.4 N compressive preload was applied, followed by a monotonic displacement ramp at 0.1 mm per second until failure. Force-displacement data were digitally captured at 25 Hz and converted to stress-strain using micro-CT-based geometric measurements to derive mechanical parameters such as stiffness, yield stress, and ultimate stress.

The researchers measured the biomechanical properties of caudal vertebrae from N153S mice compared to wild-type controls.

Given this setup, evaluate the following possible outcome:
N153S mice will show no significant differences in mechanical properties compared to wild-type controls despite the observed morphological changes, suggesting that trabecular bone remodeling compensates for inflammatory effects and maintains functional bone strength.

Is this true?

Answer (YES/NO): YES